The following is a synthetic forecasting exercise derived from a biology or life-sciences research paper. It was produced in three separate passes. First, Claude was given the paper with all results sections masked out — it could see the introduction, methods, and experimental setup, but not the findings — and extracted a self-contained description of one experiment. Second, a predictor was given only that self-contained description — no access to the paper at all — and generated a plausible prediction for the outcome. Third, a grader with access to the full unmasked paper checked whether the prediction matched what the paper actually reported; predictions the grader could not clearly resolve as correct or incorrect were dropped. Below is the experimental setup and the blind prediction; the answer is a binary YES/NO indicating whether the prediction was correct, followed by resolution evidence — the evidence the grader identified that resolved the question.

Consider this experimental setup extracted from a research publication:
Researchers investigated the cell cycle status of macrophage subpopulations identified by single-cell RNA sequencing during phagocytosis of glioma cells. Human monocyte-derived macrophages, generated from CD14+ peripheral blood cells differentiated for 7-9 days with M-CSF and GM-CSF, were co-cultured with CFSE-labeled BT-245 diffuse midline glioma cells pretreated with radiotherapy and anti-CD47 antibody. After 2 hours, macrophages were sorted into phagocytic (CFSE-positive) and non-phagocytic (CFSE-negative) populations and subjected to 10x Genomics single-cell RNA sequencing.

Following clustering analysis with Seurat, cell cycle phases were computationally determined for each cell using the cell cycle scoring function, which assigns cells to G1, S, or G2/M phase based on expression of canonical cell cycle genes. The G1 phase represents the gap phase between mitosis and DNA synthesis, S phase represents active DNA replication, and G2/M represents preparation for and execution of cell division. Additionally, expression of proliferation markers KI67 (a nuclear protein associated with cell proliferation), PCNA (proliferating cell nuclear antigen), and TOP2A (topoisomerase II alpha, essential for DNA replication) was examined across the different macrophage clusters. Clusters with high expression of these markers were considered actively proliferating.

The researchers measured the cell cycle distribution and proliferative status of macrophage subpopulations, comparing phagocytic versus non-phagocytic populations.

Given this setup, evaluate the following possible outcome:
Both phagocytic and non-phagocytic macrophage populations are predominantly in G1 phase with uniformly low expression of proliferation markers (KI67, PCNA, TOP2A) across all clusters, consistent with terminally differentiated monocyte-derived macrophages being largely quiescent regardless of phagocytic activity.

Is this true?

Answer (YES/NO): NO